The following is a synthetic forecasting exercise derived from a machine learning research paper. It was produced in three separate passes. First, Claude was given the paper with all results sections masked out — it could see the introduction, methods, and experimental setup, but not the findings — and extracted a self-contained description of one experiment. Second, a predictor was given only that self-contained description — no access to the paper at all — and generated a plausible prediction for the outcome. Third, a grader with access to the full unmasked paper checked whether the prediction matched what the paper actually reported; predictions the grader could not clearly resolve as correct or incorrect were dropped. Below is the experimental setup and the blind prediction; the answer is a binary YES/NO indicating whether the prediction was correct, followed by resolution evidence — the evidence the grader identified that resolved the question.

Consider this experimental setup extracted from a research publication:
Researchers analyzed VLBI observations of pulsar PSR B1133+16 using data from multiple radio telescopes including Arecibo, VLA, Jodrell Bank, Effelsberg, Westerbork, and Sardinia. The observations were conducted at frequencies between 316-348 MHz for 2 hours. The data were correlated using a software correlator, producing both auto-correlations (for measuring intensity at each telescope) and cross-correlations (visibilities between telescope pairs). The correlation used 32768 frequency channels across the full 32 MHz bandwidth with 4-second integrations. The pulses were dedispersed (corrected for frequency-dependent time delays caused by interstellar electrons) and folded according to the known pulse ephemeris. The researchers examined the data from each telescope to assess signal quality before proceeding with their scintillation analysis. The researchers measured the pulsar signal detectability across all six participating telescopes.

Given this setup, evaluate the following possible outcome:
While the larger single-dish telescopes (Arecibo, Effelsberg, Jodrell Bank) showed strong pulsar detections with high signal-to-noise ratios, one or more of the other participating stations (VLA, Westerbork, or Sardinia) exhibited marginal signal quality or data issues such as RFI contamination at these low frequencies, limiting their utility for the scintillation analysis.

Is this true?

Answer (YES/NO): NO